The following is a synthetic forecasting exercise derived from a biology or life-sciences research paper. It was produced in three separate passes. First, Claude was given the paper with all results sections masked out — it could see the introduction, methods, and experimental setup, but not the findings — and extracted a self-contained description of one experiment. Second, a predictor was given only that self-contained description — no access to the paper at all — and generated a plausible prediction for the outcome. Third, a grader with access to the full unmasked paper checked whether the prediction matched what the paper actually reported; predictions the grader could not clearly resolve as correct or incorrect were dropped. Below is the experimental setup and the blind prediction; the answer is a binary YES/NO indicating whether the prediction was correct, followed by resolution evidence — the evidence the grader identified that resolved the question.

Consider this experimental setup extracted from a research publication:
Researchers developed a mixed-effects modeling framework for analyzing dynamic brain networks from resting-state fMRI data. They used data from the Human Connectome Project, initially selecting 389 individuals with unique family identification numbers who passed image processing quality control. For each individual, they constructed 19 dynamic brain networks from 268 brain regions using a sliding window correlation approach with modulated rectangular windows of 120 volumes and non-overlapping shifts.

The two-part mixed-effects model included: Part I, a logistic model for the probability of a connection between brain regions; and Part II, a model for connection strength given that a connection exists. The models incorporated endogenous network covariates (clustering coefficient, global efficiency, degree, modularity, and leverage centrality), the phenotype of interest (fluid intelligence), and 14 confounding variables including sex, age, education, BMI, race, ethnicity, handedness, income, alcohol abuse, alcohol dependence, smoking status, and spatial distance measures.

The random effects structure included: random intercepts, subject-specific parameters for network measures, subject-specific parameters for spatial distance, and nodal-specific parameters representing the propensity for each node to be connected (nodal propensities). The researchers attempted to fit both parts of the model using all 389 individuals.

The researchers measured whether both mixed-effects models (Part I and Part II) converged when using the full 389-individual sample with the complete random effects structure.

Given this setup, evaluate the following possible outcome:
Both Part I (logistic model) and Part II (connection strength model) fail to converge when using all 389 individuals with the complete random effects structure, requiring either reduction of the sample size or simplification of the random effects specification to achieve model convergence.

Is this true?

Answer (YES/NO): NO